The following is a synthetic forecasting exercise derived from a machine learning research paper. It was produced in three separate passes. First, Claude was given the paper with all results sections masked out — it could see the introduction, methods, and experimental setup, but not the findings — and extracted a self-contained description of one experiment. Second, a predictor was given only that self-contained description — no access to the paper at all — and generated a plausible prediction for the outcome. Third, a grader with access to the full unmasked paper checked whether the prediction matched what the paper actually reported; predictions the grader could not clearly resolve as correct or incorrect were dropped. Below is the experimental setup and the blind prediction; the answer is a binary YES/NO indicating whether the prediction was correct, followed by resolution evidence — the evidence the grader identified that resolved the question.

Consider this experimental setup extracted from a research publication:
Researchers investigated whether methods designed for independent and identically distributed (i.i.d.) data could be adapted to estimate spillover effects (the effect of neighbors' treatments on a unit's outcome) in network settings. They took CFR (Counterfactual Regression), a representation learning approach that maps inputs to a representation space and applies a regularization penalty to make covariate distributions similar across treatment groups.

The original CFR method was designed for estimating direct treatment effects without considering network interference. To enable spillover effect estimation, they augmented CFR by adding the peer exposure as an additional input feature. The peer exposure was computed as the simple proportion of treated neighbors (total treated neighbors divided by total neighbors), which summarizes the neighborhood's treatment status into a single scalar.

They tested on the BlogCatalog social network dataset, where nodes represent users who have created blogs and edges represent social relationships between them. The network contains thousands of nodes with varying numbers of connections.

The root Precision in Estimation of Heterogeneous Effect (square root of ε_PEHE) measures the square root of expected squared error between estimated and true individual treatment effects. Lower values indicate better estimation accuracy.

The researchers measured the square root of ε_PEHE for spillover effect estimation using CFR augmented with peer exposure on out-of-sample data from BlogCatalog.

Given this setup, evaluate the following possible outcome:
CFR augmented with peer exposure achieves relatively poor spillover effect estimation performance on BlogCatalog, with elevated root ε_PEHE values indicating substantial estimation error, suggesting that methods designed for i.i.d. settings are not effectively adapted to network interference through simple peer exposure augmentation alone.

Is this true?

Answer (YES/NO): YES